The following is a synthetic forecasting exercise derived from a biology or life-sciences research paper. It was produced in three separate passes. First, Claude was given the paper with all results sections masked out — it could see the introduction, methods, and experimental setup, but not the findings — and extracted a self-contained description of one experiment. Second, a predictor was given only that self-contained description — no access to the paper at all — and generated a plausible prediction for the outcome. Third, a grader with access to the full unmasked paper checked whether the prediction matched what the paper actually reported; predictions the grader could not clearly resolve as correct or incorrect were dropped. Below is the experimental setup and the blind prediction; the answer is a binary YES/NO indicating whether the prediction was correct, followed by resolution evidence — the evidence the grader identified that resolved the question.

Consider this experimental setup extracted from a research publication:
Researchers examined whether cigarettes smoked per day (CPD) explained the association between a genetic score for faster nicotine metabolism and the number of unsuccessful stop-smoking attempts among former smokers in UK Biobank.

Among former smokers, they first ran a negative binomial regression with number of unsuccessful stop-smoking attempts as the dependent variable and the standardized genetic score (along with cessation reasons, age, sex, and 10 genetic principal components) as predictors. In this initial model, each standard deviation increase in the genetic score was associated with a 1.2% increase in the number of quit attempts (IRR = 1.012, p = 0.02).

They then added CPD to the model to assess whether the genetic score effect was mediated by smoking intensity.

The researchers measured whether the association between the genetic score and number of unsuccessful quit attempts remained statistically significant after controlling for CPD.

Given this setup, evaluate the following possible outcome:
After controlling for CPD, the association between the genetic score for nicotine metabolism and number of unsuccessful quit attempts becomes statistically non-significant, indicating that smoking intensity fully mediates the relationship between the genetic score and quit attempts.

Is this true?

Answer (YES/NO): YES